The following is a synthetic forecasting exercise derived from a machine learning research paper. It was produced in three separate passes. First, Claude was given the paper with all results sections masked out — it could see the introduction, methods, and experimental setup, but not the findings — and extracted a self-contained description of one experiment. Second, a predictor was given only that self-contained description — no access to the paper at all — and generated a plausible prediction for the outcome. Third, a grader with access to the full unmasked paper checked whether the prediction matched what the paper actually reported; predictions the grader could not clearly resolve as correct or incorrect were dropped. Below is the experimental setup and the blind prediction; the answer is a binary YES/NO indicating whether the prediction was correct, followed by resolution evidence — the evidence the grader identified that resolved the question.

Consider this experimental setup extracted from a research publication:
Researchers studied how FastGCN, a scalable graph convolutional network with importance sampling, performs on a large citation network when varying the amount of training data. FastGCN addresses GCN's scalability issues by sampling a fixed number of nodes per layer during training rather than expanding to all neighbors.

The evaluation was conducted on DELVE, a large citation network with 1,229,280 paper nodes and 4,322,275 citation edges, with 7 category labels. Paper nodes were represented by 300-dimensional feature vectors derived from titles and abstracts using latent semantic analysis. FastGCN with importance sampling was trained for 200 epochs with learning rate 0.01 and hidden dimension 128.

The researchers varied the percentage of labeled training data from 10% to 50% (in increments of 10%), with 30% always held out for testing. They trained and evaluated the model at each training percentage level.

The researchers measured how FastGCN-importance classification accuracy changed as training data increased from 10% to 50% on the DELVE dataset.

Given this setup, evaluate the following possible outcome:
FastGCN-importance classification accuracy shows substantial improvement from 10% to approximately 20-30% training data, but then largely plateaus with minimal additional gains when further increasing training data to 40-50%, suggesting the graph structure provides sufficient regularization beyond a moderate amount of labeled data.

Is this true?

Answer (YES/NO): NO